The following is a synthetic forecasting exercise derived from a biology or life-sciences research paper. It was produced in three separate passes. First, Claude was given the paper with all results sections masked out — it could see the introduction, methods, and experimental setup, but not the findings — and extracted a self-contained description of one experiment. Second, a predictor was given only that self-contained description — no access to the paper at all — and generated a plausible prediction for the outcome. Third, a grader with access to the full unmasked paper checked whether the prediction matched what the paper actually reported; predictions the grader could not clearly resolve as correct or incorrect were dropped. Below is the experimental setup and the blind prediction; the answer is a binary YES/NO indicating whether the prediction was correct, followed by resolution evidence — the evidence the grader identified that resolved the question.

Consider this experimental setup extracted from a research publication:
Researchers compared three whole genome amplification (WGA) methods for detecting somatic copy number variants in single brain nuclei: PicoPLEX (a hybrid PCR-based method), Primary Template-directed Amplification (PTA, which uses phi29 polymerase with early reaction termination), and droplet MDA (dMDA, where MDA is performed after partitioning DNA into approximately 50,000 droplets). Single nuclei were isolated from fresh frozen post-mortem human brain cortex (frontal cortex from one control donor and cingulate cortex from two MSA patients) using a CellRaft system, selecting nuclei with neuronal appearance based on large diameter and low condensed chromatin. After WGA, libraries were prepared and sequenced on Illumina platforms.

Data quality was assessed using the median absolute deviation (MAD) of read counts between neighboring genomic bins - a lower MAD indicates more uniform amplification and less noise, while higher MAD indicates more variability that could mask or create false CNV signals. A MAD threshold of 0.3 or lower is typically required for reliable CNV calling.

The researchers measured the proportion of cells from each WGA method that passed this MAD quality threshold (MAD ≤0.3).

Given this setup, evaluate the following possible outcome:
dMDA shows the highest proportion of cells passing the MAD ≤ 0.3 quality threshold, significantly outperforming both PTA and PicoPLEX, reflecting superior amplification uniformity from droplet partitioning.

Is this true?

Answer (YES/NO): NO